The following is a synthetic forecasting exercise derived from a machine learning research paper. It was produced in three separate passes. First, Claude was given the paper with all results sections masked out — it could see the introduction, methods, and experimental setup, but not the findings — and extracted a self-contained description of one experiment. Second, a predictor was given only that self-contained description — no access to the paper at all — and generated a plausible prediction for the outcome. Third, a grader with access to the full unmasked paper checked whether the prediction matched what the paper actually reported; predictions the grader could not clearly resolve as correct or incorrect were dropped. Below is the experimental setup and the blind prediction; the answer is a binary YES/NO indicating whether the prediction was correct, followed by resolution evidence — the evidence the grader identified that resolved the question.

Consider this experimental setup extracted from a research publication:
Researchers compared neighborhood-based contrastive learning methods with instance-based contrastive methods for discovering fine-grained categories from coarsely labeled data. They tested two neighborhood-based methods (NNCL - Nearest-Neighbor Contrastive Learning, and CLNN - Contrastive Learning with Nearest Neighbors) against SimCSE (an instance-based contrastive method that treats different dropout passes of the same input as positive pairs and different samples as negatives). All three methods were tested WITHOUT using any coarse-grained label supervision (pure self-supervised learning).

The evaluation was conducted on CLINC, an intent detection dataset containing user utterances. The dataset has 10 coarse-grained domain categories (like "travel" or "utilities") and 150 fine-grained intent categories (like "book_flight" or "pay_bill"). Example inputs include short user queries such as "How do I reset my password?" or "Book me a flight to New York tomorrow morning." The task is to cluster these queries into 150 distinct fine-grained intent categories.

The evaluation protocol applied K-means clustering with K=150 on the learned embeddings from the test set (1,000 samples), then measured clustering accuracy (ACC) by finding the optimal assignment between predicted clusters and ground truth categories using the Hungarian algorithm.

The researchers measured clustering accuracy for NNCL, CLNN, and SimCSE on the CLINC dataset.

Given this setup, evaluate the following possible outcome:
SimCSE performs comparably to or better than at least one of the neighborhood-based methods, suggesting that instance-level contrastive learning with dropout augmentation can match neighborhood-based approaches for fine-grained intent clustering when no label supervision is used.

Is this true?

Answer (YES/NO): YES